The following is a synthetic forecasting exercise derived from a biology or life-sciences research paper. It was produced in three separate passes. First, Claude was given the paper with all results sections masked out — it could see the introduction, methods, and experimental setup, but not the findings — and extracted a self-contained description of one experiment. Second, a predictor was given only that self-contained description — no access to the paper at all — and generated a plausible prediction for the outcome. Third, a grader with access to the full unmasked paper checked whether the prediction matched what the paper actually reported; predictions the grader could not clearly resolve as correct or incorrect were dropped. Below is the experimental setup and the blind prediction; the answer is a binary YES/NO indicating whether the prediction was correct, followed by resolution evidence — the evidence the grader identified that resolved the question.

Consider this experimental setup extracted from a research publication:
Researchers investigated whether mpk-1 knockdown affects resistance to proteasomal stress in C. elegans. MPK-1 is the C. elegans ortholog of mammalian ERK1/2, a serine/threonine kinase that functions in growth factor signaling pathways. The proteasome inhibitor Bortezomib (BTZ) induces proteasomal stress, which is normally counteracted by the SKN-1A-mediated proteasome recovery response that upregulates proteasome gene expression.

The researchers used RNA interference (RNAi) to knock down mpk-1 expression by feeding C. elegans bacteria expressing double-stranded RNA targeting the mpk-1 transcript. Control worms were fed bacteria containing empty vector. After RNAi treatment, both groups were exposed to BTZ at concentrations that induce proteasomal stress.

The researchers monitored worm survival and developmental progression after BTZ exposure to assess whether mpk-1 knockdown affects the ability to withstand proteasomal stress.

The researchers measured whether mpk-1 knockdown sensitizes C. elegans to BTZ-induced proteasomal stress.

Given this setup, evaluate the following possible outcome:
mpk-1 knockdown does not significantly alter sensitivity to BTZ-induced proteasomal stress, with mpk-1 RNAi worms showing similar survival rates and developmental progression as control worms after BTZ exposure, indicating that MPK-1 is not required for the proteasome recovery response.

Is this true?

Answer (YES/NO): NO